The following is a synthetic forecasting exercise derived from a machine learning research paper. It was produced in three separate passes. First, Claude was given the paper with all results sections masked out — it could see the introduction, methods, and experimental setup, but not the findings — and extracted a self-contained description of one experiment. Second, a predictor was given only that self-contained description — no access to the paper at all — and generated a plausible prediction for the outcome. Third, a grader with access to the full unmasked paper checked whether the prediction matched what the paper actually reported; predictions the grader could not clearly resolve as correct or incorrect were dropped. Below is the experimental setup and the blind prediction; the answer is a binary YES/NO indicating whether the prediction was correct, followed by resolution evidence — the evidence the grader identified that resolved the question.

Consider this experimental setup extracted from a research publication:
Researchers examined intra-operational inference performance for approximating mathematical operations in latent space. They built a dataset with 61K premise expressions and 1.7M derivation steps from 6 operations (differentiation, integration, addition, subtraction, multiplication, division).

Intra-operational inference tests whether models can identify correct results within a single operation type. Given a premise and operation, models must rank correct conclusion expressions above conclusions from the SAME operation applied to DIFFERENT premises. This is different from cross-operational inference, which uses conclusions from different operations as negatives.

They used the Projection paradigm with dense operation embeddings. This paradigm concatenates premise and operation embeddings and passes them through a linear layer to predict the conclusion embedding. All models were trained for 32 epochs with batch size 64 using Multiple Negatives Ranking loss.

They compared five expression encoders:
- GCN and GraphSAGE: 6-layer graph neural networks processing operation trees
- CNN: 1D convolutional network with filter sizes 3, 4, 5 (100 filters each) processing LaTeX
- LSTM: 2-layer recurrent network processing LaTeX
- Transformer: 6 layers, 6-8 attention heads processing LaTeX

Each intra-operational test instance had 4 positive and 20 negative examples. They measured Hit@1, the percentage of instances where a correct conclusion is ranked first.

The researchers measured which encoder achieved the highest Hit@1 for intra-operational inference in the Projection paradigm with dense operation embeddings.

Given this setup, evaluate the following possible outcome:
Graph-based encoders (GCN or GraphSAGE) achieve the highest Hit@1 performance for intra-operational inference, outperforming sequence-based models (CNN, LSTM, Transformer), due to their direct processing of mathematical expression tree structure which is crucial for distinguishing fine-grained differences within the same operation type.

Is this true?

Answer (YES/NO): NO